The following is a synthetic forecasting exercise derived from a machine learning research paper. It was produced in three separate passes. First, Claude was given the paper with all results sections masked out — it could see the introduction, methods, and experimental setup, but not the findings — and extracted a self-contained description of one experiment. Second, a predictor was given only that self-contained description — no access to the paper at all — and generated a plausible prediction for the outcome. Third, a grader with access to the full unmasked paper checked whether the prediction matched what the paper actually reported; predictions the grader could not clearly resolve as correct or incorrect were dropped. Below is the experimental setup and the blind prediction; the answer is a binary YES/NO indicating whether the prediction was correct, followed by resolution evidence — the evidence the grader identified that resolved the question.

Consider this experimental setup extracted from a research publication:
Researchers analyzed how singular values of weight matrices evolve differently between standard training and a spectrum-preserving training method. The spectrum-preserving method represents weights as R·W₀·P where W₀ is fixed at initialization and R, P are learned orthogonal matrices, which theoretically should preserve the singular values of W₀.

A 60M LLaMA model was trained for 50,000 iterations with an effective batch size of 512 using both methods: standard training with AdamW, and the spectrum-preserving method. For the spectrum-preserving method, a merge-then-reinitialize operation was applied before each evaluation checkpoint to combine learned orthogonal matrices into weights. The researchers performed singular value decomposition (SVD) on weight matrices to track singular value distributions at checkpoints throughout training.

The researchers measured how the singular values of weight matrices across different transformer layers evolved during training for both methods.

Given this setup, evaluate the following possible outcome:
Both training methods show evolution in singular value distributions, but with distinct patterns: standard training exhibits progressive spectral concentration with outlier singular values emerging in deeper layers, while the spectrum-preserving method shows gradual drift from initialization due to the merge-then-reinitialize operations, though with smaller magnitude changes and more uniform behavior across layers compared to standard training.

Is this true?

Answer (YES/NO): NO